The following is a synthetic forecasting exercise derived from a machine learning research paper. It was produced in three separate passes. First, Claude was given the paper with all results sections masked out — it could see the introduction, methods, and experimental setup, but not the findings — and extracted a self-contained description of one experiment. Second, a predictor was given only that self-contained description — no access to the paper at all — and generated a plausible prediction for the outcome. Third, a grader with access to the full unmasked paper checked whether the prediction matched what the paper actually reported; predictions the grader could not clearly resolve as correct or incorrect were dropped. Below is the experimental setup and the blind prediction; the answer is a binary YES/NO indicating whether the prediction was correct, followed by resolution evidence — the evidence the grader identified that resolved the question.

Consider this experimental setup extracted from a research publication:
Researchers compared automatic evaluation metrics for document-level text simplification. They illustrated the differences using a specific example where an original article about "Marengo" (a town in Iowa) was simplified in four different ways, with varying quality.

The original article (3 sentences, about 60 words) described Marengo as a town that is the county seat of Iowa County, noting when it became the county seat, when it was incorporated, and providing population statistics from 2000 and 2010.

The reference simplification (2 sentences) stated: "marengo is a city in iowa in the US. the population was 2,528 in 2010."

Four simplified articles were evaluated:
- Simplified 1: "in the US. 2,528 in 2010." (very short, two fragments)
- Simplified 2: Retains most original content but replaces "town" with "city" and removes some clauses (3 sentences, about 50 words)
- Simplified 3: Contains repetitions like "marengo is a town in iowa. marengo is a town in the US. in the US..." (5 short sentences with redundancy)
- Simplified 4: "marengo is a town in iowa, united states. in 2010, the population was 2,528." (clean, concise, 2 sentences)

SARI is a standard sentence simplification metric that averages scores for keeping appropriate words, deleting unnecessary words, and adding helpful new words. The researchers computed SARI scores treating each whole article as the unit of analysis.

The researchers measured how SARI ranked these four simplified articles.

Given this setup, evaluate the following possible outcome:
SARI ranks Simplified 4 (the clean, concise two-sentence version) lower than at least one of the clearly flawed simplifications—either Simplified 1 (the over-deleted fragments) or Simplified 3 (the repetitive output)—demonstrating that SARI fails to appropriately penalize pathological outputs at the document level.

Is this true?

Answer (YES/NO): YES